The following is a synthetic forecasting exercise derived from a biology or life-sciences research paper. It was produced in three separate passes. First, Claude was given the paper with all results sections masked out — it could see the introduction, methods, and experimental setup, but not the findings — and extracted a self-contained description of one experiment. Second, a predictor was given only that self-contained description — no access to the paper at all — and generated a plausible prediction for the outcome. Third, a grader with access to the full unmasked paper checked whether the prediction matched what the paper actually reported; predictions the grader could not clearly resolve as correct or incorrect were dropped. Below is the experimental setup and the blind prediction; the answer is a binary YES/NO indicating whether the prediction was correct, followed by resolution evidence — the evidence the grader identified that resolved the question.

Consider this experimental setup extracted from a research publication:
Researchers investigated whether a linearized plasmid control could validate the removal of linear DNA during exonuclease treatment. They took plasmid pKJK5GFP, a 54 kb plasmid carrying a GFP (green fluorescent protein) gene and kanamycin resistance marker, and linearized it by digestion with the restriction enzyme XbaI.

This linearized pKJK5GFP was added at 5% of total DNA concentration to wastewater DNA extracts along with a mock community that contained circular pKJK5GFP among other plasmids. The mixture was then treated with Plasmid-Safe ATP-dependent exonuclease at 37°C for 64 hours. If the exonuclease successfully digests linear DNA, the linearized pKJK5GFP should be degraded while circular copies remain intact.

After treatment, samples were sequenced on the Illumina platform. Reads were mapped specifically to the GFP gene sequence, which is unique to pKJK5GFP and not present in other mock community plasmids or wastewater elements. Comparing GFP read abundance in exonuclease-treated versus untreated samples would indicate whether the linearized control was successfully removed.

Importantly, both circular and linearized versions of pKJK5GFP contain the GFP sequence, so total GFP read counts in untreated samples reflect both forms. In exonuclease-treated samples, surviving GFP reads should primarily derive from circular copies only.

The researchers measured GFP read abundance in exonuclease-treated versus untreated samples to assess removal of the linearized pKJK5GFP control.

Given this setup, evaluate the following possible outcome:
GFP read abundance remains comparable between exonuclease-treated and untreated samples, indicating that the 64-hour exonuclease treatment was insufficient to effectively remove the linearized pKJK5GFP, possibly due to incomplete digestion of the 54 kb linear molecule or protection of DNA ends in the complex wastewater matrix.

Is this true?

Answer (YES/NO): NO